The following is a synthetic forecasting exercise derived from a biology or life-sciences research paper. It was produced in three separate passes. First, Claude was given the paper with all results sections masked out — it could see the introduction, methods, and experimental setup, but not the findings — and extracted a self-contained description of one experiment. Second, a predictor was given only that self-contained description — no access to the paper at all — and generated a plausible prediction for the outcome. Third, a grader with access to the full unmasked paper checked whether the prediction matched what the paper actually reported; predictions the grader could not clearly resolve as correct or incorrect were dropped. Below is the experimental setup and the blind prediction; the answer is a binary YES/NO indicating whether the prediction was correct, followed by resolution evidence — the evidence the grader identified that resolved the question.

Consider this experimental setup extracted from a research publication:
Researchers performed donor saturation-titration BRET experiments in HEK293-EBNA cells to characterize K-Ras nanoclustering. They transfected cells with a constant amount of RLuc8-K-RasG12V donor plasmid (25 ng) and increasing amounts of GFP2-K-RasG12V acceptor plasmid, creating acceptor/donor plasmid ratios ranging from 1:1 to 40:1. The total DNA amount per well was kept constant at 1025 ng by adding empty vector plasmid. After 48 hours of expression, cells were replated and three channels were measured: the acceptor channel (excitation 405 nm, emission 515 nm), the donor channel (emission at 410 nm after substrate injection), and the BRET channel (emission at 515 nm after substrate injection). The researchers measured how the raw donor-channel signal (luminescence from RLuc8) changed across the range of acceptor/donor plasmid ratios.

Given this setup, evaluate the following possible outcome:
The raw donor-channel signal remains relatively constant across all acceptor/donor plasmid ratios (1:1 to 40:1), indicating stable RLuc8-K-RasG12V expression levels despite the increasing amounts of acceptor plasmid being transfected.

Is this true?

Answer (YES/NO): NO